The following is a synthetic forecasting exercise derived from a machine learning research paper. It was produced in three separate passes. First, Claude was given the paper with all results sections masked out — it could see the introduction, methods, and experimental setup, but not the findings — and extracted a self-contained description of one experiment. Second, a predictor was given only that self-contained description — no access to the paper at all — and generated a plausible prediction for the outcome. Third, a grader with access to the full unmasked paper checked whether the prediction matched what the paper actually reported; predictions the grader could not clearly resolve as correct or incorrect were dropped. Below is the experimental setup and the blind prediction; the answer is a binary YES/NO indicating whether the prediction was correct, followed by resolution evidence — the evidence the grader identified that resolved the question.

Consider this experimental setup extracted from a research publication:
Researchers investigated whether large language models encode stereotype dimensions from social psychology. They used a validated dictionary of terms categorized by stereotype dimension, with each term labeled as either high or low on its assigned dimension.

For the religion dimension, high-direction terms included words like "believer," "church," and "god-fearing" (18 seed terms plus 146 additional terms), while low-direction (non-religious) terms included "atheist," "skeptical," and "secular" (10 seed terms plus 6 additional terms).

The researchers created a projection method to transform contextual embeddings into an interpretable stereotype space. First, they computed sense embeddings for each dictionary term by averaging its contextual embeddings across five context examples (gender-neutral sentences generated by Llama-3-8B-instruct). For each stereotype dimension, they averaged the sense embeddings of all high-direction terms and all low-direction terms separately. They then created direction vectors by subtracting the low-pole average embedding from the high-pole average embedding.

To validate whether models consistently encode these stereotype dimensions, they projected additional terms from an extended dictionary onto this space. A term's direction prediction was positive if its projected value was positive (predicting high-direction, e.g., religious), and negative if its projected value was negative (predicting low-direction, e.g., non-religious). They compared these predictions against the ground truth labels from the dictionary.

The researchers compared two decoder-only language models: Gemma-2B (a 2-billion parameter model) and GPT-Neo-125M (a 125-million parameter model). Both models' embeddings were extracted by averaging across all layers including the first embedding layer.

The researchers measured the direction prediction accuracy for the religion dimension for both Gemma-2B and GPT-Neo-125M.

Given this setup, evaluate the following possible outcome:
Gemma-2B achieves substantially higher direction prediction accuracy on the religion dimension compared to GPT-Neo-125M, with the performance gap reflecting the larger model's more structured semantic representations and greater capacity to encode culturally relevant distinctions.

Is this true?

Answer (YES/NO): YES